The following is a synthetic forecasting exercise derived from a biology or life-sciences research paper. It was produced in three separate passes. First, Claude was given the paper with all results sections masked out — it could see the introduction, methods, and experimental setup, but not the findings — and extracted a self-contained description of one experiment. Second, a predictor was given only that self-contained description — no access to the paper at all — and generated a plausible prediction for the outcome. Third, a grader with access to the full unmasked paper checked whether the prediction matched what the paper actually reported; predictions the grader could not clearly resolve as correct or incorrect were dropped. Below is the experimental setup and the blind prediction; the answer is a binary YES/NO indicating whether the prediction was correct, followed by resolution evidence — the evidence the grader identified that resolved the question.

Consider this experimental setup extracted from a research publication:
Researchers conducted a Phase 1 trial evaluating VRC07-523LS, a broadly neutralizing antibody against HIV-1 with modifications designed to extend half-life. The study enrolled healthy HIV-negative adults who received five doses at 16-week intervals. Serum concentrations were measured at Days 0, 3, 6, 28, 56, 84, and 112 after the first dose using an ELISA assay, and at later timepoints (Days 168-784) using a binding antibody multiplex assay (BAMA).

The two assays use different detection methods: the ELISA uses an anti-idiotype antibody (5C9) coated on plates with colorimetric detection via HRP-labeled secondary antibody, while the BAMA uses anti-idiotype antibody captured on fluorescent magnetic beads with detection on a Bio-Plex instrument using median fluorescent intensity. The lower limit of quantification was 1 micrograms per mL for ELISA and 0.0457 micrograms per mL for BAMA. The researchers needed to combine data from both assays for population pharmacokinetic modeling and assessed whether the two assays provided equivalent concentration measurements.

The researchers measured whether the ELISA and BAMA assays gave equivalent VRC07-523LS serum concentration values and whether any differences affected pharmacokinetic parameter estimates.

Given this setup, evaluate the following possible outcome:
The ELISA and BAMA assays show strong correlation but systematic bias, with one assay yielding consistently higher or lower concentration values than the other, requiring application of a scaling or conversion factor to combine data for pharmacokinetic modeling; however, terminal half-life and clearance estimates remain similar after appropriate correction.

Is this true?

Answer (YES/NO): NO